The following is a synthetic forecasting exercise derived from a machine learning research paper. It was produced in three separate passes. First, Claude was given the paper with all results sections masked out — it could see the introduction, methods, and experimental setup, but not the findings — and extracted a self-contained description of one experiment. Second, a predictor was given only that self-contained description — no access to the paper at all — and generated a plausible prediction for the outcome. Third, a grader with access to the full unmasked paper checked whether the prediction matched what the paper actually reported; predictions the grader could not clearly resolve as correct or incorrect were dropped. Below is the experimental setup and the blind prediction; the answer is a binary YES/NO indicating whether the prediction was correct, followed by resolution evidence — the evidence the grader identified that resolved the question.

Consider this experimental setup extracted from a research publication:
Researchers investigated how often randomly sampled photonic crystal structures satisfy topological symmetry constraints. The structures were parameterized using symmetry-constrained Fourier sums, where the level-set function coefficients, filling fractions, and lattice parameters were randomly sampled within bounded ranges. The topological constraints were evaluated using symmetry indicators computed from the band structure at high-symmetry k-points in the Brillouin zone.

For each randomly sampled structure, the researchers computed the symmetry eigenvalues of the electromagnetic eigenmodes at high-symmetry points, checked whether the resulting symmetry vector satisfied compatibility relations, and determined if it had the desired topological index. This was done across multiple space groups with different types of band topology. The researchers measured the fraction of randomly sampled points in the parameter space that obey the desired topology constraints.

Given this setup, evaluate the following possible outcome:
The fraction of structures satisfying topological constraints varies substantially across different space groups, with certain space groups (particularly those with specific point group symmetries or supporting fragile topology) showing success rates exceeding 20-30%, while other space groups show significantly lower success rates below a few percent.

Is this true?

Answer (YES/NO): NO